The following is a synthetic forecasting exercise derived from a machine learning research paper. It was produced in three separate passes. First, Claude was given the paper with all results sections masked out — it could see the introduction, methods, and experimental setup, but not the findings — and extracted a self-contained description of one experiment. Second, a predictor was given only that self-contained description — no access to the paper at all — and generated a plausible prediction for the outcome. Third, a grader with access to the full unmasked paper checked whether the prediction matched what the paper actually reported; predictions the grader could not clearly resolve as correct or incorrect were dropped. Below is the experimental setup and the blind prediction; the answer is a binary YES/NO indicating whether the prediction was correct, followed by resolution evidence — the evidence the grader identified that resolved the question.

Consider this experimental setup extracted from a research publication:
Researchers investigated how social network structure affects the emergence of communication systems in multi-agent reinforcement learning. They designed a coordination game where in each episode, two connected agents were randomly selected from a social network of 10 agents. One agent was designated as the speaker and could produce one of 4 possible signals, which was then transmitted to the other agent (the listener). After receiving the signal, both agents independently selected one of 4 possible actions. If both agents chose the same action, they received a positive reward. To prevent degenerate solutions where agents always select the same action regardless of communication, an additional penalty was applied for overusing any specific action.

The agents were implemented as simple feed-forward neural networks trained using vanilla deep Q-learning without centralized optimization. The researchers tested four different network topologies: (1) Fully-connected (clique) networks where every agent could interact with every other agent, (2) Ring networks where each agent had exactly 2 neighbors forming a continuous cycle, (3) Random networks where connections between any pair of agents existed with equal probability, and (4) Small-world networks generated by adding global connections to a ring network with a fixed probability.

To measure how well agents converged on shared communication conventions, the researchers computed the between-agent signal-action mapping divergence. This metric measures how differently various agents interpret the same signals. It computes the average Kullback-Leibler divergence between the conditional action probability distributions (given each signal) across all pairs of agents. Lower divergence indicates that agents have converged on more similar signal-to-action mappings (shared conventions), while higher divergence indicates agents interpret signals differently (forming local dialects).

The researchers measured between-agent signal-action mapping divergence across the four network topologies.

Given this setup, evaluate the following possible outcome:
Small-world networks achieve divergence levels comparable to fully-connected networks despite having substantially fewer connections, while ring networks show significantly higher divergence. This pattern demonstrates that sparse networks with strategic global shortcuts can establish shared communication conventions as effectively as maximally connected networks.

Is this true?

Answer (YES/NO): NO